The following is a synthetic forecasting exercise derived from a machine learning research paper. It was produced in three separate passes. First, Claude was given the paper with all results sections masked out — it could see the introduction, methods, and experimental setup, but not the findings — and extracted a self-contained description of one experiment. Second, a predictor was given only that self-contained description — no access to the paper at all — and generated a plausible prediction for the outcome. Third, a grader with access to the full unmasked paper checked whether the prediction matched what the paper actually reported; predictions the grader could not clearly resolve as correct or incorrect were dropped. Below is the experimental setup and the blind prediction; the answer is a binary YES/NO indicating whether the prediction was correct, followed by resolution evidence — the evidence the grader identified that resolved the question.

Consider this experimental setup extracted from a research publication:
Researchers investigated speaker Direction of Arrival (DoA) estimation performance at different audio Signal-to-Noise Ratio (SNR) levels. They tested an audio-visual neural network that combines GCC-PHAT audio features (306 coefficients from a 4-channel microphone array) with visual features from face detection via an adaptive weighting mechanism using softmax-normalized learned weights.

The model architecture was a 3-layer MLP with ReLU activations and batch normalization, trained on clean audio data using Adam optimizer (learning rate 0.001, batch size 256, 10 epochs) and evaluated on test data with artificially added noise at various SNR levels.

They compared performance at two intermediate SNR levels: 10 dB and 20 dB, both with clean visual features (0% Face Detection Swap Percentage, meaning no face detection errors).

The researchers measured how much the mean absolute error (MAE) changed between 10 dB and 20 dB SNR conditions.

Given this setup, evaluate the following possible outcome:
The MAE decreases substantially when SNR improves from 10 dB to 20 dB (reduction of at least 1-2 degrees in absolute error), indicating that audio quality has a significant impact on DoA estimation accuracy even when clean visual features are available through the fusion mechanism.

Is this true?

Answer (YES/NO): YES